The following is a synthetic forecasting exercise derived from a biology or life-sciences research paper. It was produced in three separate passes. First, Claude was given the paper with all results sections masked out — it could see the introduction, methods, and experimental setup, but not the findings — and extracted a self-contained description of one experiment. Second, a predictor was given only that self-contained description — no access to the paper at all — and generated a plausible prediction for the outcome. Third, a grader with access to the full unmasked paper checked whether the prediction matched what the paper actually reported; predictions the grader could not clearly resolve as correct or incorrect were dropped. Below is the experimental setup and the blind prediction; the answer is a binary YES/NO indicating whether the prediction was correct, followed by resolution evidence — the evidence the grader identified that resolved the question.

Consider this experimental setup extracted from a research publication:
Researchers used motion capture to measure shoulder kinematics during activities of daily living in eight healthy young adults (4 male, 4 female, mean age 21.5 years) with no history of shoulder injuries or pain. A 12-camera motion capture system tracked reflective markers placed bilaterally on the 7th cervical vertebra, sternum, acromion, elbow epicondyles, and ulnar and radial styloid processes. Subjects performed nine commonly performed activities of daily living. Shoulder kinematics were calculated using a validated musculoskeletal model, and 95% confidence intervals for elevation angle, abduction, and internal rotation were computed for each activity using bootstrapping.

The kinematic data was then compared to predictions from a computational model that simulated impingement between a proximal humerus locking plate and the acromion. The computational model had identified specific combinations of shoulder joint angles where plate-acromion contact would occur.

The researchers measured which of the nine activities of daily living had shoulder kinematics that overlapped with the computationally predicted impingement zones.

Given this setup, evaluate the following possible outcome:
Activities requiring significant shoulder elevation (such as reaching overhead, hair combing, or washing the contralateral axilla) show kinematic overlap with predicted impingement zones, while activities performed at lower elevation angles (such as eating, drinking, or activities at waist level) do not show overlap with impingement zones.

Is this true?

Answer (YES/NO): YES